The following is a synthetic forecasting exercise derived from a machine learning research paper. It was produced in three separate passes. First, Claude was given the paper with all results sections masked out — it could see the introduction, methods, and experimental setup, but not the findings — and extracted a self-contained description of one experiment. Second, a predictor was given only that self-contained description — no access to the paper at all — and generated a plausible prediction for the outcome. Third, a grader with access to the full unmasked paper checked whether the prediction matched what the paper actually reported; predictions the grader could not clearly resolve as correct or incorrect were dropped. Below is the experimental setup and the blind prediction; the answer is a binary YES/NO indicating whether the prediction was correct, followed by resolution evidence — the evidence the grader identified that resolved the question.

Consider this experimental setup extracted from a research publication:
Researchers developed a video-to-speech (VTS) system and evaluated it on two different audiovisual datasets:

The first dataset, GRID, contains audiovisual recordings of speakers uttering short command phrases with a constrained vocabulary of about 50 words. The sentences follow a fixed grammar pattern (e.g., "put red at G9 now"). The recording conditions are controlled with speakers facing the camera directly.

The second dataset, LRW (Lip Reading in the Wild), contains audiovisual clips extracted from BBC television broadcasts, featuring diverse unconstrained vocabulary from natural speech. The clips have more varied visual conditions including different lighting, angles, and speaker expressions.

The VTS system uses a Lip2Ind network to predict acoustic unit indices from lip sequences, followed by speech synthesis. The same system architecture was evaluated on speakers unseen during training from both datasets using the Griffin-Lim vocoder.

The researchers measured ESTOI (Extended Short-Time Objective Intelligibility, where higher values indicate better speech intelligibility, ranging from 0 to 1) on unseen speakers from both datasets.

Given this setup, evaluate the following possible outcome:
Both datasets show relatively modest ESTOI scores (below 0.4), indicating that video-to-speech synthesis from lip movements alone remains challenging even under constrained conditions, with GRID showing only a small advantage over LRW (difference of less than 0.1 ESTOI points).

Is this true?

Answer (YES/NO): NO